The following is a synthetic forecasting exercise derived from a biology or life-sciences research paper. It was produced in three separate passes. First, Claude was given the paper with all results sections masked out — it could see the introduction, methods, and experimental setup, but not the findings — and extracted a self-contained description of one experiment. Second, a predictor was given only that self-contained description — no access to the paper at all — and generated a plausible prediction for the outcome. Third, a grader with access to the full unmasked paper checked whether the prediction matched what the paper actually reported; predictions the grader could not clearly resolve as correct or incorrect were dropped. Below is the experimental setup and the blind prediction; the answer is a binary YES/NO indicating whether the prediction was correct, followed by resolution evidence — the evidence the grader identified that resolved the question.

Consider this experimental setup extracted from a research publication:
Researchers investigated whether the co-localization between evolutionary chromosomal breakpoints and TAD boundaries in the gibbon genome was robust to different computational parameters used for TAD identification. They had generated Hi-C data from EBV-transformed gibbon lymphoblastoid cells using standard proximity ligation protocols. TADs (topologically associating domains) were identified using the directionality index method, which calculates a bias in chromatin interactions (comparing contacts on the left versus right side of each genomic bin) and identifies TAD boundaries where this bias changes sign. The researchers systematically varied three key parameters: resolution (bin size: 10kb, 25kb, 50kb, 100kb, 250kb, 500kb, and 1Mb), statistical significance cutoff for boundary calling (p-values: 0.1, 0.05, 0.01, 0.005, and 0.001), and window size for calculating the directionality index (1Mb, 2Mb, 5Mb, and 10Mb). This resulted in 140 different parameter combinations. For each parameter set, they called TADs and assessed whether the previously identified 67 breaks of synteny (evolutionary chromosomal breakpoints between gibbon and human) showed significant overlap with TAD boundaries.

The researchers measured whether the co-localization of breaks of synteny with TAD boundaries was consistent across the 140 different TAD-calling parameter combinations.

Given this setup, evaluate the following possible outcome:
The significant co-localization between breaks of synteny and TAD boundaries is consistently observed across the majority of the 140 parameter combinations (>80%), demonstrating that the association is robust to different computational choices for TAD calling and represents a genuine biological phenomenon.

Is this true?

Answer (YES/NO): NO